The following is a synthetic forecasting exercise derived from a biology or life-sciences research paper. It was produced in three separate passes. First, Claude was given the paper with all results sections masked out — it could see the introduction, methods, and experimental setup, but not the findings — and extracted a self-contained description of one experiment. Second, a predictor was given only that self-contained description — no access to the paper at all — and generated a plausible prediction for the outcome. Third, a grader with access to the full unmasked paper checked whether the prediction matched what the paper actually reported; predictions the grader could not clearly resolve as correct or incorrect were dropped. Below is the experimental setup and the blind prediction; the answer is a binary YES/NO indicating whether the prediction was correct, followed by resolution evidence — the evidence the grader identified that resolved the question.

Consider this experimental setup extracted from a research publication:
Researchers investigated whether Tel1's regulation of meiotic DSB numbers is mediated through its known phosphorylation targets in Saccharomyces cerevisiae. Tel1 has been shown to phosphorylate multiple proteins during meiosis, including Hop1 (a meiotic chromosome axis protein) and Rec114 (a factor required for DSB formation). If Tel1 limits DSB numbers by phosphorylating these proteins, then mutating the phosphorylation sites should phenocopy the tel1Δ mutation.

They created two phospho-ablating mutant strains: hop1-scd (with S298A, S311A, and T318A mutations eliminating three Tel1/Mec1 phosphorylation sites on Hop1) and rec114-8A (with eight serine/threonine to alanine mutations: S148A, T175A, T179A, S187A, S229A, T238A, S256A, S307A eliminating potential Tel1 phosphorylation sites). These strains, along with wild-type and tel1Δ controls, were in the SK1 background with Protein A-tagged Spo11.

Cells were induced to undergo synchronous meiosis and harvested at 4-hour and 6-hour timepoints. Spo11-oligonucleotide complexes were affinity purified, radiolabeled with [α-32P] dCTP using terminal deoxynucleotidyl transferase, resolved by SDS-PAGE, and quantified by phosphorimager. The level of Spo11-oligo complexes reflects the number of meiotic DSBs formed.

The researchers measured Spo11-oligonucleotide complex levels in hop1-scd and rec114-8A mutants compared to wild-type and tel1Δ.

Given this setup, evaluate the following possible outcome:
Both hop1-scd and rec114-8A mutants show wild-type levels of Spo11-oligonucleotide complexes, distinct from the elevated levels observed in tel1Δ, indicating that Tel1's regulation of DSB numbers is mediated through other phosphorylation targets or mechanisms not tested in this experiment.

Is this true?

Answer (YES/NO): NO